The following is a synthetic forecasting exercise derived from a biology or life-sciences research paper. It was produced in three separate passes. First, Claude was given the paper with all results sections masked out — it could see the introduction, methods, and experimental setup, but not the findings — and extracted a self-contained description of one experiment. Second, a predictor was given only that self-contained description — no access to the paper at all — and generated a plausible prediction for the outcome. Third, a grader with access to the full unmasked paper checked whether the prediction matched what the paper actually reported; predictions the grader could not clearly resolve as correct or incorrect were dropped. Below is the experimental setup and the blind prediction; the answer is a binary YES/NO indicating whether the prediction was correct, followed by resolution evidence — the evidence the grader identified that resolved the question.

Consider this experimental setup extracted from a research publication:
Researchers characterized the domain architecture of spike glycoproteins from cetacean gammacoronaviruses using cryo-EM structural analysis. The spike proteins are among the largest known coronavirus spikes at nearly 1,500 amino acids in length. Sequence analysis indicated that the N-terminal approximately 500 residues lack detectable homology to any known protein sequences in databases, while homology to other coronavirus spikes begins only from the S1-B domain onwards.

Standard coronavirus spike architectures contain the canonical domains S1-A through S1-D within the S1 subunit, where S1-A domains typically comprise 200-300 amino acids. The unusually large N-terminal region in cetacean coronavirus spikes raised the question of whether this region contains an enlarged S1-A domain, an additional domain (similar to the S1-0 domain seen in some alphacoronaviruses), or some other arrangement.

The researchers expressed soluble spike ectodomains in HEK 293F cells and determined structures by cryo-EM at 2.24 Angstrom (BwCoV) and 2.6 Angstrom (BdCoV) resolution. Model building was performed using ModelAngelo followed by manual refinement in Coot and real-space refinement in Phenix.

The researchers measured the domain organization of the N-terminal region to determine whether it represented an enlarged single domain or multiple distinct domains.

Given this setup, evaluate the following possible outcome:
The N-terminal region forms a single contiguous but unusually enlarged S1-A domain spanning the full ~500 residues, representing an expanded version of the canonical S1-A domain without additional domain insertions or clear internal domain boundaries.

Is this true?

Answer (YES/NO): NO